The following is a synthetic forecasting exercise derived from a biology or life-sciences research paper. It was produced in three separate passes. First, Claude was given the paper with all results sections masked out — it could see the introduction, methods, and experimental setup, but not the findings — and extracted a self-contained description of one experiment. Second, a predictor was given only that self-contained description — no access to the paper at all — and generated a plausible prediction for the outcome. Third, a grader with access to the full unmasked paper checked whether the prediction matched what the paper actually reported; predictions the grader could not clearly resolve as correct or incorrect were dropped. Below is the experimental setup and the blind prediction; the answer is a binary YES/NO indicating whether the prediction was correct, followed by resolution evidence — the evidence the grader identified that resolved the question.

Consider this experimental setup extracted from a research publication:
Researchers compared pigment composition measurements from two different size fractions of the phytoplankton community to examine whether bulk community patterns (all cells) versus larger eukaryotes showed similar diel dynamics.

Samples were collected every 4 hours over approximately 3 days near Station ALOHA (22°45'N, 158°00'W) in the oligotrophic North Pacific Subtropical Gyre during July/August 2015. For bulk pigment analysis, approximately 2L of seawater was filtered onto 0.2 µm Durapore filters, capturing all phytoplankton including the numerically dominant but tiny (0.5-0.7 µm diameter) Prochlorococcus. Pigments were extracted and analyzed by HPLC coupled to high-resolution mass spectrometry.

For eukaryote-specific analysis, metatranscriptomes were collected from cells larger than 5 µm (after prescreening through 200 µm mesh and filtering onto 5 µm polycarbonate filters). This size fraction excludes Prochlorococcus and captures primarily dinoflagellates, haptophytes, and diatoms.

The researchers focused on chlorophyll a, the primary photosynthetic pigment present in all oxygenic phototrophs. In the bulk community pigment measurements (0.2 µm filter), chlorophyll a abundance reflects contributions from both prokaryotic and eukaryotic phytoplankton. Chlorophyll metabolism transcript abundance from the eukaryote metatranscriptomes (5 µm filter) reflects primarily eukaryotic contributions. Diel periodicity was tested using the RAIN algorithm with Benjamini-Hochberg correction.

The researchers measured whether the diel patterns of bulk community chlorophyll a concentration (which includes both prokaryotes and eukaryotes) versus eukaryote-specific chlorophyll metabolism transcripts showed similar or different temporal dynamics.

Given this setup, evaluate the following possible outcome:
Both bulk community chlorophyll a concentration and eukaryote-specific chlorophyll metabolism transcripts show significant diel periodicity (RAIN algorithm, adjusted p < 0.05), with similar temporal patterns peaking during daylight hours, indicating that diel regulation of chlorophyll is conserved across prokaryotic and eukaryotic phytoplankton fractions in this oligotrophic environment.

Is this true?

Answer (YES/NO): NO